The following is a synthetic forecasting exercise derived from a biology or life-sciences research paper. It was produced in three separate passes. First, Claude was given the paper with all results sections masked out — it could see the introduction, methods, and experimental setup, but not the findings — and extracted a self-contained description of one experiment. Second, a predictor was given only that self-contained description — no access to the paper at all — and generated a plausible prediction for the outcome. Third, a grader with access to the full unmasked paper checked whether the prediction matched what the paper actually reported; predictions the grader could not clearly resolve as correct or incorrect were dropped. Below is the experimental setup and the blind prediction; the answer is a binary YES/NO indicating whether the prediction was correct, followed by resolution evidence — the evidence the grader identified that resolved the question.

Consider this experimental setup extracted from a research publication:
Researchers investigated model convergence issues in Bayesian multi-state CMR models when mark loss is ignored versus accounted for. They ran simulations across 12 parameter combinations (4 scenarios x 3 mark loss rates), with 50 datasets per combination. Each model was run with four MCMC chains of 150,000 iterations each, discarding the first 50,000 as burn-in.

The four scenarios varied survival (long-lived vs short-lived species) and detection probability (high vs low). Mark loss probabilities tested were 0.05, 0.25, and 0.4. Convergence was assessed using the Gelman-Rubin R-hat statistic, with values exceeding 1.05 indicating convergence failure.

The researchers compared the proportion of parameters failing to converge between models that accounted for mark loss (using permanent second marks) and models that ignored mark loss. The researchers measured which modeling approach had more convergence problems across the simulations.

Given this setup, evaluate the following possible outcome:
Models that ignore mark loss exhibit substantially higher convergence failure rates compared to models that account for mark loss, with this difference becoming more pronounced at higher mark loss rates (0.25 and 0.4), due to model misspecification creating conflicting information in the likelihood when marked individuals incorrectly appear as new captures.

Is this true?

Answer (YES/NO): YES